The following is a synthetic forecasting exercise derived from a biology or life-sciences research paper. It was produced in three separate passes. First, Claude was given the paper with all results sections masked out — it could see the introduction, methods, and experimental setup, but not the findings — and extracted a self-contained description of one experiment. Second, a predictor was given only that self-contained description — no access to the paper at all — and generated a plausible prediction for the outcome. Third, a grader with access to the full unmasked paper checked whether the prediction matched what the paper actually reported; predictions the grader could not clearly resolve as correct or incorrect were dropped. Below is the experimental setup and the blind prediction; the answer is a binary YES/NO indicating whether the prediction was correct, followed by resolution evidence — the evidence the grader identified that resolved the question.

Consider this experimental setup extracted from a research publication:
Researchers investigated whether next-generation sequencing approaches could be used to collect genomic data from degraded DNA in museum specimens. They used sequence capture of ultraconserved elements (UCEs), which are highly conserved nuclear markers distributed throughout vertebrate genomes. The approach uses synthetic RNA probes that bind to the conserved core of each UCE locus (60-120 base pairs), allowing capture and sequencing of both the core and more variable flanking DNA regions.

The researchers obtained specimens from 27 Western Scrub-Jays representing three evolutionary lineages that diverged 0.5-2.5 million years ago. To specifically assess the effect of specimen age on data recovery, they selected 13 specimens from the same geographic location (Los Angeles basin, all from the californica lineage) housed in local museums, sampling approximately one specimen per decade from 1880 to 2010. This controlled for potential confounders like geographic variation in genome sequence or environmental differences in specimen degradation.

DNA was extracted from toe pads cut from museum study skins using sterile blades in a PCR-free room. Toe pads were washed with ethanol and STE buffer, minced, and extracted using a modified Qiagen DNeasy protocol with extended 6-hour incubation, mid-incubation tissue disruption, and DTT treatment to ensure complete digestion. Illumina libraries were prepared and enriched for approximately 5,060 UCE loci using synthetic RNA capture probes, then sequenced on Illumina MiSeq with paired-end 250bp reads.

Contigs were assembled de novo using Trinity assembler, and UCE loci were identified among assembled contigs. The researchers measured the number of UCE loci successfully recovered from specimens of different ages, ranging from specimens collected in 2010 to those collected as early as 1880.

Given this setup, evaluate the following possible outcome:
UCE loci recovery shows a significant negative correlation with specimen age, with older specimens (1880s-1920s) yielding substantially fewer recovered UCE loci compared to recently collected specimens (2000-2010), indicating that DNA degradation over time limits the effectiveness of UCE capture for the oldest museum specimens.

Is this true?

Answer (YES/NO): YES